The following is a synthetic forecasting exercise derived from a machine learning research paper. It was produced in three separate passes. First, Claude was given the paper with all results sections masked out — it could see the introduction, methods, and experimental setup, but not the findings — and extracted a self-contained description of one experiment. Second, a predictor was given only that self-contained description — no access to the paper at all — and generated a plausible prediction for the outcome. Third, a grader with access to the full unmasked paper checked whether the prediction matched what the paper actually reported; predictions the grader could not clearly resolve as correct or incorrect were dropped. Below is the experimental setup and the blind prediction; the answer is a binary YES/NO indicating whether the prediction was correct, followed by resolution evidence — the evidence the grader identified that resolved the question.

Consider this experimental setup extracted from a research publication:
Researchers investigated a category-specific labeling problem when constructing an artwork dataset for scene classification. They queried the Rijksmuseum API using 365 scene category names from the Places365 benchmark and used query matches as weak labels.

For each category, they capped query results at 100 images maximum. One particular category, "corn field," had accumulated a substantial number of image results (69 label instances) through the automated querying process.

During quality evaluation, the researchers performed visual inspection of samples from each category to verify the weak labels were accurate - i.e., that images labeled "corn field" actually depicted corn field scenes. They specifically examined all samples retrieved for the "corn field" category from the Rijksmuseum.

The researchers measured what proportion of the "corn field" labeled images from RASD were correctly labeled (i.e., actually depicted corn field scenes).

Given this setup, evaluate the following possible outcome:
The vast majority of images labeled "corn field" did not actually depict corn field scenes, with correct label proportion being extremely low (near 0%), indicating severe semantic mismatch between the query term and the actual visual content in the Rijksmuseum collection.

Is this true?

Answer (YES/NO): YES